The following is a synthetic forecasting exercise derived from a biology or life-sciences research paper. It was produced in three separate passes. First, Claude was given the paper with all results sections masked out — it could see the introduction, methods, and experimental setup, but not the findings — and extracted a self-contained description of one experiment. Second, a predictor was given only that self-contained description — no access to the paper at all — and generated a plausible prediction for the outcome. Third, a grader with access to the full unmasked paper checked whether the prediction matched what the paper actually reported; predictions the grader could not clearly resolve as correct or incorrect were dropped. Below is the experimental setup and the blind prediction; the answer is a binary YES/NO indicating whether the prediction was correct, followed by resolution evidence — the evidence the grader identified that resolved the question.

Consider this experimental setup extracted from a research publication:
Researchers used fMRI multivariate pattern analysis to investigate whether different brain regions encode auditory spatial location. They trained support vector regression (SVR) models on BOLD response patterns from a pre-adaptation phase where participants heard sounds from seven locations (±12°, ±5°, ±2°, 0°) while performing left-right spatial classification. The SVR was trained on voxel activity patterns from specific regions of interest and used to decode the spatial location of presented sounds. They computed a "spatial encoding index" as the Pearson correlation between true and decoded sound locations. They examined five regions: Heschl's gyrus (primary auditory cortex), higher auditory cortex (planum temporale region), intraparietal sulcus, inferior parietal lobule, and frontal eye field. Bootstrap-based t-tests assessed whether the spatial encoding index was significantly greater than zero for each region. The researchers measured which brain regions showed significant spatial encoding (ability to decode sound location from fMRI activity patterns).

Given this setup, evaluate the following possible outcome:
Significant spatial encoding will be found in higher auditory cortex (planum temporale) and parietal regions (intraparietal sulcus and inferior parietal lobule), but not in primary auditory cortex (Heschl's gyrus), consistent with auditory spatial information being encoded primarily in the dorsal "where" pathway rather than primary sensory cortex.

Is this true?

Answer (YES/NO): NO